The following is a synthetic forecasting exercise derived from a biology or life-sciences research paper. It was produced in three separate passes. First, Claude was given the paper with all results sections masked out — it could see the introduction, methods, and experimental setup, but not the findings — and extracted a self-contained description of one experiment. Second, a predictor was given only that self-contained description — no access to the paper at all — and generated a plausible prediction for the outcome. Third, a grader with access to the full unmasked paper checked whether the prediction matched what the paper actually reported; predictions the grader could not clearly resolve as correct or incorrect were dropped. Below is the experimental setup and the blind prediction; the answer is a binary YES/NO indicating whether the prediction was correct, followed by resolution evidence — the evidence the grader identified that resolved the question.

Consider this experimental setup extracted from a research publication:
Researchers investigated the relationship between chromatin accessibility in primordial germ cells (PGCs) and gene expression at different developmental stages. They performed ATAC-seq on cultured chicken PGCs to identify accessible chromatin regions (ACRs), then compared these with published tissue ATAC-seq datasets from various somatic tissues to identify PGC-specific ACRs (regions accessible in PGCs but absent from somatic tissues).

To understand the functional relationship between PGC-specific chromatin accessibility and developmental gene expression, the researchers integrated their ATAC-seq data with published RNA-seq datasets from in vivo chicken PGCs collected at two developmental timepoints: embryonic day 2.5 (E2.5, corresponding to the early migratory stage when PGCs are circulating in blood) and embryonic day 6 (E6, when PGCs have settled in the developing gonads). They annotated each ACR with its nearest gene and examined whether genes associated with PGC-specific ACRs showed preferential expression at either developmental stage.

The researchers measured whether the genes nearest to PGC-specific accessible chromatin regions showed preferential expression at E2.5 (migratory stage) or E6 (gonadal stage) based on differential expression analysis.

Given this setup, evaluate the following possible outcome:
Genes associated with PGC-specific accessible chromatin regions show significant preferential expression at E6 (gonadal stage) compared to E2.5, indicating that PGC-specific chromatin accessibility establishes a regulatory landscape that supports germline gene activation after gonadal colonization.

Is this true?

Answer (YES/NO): NO